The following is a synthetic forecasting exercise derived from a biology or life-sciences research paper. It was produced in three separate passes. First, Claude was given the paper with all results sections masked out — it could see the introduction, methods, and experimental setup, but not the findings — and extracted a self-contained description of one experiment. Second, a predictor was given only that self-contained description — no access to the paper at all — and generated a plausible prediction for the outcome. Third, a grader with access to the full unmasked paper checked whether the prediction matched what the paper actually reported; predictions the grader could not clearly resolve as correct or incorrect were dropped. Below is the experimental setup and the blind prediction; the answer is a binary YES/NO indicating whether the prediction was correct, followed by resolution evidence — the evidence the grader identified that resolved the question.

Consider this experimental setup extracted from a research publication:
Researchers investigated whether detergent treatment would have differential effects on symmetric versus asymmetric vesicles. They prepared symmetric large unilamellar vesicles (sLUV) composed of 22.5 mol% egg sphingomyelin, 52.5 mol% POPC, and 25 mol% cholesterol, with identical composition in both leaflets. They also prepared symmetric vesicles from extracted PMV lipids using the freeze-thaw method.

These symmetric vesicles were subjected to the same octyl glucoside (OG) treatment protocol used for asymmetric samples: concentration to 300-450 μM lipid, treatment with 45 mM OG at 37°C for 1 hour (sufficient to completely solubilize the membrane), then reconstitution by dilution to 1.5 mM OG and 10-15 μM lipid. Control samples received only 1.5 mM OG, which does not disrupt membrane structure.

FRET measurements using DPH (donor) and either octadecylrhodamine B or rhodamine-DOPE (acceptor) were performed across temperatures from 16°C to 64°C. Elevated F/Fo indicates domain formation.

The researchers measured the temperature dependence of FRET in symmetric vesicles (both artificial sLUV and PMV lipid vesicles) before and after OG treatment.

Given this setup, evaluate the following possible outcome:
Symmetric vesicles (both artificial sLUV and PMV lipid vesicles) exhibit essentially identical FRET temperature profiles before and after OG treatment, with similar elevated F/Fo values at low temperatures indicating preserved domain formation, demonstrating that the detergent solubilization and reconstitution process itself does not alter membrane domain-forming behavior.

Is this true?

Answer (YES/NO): YES